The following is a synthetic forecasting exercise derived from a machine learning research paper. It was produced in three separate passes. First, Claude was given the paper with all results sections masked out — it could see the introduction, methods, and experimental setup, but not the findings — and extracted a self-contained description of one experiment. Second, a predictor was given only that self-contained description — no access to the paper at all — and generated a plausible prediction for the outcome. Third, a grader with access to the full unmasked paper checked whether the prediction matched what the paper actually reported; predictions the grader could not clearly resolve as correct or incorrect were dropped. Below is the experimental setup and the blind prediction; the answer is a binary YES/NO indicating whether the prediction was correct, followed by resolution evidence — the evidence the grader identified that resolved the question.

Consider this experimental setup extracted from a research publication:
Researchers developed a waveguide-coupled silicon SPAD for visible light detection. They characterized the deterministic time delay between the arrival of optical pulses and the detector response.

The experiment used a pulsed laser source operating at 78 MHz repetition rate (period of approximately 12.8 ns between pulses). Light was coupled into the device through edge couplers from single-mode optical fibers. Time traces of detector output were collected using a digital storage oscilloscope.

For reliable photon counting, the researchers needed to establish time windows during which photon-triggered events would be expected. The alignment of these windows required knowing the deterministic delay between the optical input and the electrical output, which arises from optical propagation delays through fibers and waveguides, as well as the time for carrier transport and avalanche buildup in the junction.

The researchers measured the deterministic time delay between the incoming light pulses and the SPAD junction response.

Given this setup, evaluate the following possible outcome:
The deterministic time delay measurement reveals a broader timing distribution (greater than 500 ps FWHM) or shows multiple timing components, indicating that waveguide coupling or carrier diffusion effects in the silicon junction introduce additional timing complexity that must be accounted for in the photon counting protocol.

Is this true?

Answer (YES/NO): NO